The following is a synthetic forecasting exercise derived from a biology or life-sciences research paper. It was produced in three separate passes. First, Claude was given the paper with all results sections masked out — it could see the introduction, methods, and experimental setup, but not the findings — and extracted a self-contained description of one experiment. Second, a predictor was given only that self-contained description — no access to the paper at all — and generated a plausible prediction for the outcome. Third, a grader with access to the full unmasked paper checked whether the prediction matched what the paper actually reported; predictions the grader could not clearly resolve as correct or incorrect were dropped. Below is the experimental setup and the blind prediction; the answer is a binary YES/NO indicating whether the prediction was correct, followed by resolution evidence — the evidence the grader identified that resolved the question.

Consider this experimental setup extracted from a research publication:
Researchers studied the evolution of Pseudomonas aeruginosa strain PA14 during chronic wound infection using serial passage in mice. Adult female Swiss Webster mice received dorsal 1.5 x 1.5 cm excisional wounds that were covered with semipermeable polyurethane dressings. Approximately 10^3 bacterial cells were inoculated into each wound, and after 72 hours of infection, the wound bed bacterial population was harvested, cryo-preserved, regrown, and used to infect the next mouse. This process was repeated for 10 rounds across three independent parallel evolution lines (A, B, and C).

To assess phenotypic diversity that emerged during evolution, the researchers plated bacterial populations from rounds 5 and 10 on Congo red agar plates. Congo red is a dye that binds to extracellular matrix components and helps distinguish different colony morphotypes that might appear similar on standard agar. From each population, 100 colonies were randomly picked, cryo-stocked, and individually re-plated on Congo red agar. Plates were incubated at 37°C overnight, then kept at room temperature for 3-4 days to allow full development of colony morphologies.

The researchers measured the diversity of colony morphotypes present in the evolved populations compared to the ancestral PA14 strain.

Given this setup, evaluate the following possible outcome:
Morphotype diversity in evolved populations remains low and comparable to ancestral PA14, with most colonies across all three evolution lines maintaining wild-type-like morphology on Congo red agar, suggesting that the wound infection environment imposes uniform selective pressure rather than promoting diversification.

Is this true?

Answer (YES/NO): NO